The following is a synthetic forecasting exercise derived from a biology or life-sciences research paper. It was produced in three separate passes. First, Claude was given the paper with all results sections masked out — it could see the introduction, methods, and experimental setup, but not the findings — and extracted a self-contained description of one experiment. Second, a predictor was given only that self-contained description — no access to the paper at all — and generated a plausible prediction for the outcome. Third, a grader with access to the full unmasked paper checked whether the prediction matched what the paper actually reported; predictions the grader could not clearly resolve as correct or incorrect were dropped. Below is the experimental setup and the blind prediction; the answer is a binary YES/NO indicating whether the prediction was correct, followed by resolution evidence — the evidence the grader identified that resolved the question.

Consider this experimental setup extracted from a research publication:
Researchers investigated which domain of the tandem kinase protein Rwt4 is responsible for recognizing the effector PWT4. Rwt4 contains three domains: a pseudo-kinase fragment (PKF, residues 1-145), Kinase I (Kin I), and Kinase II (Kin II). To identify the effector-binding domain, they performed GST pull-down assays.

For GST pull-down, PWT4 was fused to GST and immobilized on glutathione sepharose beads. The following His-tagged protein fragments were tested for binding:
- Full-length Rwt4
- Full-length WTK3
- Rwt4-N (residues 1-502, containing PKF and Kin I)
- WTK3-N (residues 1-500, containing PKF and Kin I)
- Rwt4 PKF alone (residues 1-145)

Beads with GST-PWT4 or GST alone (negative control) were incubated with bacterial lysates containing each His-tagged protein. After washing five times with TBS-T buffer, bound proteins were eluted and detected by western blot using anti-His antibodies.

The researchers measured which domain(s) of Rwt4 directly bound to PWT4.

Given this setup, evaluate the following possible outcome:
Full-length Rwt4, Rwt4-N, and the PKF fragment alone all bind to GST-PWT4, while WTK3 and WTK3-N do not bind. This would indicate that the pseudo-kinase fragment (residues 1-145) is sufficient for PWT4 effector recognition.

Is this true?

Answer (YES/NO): NO